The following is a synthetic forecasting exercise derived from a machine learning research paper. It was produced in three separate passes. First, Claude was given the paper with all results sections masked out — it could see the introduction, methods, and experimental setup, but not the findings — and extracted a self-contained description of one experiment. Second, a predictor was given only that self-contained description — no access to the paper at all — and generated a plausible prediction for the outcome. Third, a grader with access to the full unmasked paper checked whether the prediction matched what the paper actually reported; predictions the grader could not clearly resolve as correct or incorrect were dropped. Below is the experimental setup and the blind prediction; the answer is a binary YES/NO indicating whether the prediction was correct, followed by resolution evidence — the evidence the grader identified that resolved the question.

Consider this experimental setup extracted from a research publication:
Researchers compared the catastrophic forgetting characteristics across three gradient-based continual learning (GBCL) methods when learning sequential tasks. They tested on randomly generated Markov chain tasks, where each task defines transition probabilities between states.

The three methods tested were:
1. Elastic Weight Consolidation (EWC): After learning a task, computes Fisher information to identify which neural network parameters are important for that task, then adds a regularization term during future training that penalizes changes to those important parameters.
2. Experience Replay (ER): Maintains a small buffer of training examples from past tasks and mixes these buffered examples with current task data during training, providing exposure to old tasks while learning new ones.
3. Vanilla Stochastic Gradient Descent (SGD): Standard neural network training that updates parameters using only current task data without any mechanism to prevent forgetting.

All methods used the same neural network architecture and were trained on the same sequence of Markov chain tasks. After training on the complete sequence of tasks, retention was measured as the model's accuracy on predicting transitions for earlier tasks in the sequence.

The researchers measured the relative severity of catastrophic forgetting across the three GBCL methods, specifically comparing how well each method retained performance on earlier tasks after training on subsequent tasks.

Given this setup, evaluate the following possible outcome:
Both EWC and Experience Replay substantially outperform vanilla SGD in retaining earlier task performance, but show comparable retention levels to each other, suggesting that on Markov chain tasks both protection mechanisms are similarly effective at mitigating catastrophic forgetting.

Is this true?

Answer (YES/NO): NO